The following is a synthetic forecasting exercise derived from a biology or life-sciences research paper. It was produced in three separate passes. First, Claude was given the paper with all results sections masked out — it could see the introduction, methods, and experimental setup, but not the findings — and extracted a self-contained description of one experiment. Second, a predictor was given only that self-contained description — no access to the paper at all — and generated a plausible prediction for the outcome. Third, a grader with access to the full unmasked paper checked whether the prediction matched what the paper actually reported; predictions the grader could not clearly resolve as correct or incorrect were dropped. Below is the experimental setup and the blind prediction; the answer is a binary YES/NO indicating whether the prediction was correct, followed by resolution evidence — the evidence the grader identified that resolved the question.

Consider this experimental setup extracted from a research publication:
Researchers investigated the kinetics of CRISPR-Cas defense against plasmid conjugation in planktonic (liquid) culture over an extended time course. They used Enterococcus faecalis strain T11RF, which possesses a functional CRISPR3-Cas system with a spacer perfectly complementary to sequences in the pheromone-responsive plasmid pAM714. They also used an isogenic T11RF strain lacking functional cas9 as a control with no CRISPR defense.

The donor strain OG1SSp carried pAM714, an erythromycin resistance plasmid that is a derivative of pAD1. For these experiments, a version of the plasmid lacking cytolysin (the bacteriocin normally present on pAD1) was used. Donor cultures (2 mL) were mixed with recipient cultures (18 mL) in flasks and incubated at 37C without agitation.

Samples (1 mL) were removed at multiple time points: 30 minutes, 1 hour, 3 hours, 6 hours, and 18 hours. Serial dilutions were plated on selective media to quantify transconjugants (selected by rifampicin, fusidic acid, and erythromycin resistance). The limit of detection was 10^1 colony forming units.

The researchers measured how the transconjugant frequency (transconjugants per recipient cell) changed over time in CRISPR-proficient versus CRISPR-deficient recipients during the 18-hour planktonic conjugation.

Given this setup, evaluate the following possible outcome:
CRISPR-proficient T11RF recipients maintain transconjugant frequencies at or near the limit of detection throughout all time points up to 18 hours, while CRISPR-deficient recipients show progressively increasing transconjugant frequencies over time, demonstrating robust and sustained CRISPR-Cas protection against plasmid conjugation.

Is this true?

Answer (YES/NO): NO